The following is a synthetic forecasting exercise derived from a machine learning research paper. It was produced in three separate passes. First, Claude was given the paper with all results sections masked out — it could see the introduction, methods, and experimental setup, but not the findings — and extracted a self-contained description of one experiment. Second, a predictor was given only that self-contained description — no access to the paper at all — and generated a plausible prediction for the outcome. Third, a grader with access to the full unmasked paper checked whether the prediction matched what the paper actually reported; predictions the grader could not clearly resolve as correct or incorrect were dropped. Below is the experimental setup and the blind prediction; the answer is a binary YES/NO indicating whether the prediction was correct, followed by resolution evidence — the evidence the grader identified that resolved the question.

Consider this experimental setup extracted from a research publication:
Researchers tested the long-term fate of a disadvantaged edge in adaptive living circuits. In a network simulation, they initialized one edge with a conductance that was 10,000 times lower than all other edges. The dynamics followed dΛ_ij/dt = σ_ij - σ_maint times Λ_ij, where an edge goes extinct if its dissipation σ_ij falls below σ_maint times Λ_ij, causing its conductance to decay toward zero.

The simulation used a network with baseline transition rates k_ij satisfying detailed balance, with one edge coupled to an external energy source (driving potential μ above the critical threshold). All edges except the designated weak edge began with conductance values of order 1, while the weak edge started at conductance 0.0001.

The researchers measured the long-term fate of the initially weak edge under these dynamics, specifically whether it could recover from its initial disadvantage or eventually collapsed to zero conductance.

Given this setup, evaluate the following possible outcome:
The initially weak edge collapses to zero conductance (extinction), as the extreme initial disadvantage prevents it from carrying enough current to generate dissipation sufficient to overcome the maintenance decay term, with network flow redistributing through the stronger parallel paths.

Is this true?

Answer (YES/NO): NO